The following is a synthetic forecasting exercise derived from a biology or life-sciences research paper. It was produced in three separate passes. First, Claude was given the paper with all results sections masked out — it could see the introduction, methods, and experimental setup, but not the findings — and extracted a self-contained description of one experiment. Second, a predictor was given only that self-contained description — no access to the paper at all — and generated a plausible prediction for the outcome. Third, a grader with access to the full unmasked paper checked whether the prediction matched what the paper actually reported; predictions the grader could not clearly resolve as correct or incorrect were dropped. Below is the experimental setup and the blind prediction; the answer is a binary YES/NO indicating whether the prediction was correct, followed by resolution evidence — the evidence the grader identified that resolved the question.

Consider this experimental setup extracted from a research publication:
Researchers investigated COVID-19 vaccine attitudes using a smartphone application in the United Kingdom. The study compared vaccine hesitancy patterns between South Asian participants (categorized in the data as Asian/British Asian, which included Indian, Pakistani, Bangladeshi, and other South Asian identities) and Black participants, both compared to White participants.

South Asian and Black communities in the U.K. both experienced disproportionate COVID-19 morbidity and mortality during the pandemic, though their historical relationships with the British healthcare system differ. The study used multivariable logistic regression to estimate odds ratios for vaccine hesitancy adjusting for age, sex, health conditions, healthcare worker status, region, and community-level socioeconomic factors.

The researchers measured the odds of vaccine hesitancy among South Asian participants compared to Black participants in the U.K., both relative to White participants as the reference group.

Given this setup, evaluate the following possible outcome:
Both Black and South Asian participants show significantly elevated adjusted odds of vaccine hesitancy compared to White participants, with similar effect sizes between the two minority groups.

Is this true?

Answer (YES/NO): NO